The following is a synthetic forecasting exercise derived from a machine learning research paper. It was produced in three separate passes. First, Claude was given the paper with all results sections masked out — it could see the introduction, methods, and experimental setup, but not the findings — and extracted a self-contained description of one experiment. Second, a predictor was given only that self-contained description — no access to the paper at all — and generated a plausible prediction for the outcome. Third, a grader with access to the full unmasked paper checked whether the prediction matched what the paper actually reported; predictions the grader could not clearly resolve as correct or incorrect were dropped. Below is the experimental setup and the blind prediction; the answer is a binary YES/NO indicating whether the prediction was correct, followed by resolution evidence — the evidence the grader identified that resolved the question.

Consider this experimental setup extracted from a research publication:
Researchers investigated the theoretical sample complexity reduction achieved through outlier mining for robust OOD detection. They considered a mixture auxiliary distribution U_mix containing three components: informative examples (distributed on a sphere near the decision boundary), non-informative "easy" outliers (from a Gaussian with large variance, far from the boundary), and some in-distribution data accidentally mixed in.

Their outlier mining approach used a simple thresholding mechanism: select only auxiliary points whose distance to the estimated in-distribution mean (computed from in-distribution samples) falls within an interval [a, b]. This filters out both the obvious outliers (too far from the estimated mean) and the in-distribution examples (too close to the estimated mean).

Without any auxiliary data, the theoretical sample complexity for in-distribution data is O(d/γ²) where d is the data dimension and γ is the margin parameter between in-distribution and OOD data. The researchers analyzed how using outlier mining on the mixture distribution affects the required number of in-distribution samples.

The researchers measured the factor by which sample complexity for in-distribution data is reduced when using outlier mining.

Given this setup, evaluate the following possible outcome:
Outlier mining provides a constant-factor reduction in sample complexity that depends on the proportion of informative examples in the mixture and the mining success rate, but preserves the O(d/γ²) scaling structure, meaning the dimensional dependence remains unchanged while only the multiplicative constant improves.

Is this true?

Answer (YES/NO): NO